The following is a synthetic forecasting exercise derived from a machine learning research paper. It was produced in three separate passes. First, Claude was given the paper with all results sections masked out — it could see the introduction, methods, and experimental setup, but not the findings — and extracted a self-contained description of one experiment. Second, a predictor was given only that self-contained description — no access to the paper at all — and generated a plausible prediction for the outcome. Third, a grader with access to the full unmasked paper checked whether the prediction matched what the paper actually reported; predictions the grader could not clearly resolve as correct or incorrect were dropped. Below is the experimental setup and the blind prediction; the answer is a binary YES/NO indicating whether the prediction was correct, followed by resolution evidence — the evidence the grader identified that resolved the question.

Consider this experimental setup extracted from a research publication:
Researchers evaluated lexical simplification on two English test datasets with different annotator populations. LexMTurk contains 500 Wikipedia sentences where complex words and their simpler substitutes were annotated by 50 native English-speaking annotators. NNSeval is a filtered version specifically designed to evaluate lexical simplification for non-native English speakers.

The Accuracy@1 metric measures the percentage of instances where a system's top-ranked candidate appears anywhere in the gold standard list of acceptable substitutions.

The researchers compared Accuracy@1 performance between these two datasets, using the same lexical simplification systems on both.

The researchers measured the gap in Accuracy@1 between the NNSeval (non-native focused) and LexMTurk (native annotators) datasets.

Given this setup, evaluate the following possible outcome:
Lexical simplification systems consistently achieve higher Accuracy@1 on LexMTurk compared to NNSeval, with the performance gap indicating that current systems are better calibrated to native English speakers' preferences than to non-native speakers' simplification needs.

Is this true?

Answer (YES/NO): YES